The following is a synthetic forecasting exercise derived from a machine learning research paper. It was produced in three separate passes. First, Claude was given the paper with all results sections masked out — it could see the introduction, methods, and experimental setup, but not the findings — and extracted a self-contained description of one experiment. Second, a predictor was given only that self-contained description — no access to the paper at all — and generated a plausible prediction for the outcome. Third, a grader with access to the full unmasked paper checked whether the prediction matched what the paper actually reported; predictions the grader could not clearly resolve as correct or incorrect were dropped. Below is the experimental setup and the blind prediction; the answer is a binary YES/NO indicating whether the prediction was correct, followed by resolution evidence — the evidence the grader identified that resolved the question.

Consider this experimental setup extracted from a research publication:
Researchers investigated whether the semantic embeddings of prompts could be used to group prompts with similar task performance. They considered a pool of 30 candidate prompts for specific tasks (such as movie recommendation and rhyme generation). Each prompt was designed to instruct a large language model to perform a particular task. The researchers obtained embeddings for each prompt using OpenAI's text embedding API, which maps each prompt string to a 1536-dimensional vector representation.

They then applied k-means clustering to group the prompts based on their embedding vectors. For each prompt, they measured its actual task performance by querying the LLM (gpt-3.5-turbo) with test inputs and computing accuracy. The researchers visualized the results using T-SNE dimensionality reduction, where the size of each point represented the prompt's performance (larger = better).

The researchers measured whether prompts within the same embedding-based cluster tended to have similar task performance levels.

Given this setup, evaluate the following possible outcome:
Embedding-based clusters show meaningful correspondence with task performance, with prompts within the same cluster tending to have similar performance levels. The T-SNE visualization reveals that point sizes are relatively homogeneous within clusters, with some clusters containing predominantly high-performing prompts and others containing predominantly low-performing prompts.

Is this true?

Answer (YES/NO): YES